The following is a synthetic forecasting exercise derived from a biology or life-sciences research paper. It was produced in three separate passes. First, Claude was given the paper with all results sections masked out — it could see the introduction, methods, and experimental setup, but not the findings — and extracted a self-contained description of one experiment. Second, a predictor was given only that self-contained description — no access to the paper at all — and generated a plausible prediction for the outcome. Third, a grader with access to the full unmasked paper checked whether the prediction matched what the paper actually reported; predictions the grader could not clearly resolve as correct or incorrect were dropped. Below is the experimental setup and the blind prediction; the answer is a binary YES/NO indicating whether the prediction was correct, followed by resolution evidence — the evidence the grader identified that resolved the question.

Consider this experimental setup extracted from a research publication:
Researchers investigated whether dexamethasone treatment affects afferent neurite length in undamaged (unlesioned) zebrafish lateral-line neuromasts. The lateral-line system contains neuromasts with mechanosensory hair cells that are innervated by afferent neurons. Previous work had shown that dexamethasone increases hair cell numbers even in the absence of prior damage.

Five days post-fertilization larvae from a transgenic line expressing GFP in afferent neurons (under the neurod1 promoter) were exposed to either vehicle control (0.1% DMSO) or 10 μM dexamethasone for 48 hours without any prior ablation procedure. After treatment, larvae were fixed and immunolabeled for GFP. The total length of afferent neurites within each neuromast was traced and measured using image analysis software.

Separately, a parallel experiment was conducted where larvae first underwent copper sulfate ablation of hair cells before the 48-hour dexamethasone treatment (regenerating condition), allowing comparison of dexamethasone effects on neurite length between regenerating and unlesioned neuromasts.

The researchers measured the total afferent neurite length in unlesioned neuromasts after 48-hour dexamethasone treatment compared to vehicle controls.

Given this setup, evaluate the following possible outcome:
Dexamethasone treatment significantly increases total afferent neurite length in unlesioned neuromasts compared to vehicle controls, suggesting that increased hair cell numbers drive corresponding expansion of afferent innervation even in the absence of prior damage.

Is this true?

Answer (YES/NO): NO